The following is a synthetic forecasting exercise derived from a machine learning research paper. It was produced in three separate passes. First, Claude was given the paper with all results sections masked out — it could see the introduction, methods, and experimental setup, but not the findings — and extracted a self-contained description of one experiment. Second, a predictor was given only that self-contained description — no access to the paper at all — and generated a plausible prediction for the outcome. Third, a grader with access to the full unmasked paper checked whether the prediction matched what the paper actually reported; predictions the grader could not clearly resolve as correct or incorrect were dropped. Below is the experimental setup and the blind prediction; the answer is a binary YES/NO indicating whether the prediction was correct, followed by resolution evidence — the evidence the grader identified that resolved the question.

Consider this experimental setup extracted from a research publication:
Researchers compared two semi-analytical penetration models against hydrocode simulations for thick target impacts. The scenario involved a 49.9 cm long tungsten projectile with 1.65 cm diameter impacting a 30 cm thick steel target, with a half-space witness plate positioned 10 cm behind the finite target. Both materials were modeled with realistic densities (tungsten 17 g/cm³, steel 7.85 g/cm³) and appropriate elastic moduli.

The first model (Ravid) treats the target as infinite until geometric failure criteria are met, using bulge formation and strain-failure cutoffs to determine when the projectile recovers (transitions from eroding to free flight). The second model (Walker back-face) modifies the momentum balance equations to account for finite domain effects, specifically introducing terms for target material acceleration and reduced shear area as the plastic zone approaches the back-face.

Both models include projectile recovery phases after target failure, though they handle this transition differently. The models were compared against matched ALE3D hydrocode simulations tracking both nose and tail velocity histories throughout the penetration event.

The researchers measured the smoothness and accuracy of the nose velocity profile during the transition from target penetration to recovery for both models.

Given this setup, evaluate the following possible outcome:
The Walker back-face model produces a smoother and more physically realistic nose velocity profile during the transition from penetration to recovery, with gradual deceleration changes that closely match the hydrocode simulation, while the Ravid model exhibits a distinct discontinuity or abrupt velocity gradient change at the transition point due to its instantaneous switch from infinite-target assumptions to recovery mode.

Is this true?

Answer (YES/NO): YES